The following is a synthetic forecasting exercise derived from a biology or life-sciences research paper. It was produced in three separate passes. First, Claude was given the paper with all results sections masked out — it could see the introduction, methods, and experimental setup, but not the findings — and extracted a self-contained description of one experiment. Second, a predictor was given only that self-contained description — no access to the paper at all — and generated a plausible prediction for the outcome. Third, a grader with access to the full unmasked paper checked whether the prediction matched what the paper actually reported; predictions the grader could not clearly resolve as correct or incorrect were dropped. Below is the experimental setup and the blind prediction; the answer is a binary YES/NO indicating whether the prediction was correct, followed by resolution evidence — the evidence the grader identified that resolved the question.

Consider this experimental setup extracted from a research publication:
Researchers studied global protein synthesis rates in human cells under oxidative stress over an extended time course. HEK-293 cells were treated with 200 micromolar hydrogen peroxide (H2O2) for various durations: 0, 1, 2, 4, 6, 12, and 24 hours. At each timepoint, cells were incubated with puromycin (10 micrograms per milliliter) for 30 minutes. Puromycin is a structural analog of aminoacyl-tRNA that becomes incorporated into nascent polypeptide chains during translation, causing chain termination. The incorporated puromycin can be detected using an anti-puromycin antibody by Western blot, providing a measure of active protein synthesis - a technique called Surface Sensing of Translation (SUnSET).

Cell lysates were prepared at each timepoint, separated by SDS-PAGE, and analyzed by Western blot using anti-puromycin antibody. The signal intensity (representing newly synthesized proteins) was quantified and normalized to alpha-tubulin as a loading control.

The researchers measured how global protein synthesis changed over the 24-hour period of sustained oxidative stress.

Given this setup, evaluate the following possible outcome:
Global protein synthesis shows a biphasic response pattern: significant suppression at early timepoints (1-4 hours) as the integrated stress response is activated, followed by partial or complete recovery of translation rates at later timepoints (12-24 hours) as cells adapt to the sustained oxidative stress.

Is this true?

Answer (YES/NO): NO